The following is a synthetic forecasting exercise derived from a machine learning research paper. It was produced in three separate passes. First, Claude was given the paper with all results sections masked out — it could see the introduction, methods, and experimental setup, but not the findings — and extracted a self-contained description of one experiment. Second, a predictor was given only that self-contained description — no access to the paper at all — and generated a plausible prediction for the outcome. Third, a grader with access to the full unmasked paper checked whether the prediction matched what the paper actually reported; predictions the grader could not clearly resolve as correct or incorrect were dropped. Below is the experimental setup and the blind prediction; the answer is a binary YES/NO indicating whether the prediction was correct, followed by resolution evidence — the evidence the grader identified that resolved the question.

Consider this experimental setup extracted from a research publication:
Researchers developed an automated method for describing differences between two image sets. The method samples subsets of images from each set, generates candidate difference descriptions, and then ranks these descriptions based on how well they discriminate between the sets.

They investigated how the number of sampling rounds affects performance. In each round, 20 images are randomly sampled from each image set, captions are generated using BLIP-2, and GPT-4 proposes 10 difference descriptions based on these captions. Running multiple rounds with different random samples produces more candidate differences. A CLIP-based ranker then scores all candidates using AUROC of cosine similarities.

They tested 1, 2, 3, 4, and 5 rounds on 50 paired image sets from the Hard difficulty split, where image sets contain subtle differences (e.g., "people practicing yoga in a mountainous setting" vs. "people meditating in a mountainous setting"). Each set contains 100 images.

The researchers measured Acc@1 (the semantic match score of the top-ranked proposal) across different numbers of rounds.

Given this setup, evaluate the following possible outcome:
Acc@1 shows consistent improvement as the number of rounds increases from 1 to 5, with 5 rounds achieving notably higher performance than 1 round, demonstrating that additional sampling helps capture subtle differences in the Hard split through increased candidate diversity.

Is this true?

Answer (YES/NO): NO